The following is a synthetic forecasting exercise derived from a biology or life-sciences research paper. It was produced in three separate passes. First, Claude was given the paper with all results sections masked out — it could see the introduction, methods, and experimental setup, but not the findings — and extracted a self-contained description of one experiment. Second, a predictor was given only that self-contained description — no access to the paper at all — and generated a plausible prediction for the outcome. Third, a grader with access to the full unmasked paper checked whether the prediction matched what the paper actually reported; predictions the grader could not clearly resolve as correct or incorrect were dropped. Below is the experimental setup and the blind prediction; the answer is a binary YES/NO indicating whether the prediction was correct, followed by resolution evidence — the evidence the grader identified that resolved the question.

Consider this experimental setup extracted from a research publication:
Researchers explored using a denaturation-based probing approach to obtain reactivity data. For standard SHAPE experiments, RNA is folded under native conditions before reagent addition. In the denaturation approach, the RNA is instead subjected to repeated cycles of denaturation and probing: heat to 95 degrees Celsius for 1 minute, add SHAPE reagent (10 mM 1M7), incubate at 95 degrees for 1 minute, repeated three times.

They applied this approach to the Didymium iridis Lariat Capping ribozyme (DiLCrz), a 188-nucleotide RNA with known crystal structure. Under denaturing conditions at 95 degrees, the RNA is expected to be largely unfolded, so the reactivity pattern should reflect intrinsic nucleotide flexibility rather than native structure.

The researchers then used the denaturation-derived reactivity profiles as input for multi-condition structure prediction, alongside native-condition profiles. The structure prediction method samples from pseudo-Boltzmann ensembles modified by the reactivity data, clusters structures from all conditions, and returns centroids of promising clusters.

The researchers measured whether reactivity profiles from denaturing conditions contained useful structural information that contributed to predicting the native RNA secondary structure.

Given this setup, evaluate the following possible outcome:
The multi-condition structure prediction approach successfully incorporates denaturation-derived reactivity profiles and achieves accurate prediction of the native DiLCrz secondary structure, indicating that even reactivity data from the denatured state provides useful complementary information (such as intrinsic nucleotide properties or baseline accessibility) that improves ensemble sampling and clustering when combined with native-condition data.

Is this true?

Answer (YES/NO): YES